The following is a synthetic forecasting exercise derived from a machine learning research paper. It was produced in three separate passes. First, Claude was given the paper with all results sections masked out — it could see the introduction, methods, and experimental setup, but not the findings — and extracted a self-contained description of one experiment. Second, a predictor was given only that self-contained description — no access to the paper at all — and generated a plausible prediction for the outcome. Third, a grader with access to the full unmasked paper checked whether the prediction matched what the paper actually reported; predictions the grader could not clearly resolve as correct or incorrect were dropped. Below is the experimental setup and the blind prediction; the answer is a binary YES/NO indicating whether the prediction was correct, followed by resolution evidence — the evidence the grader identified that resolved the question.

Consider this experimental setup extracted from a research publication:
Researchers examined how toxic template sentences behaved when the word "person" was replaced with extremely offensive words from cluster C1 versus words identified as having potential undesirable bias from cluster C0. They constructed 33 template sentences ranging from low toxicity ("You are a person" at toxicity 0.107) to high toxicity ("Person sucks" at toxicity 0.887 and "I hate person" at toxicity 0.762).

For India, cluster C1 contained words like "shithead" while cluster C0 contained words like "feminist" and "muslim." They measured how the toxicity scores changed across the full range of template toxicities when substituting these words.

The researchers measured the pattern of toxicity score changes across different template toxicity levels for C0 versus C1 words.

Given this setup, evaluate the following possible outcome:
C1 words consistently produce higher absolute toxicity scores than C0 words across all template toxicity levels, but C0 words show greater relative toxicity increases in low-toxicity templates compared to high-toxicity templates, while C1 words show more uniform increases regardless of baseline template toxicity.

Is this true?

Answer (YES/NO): NO